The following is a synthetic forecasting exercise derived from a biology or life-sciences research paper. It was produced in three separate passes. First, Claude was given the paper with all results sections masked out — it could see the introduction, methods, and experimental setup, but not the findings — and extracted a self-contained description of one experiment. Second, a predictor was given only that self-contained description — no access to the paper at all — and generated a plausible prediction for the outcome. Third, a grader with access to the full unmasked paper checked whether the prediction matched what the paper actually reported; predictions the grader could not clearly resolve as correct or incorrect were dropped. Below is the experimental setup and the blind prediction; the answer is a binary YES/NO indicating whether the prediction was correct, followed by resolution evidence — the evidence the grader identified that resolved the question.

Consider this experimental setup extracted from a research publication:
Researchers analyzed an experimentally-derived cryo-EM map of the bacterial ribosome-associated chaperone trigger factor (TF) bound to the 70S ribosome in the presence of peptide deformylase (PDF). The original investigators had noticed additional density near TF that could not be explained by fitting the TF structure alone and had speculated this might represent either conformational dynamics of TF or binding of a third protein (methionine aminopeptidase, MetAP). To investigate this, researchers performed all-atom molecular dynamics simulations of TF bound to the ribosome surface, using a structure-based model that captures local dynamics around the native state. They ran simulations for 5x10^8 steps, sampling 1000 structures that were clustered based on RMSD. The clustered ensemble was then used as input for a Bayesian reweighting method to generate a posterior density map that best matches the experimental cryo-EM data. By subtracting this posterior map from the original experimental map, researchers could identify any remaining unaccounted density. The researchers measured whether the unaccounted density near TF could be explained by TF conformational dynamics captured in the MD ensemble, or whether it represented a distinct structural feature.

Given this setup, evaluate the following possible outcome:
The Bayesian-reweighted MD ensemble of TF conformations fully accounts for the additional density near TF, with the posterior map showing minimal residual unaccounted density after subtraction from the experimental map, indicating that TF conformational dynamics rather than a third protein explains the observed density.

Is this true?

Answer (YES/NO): NO